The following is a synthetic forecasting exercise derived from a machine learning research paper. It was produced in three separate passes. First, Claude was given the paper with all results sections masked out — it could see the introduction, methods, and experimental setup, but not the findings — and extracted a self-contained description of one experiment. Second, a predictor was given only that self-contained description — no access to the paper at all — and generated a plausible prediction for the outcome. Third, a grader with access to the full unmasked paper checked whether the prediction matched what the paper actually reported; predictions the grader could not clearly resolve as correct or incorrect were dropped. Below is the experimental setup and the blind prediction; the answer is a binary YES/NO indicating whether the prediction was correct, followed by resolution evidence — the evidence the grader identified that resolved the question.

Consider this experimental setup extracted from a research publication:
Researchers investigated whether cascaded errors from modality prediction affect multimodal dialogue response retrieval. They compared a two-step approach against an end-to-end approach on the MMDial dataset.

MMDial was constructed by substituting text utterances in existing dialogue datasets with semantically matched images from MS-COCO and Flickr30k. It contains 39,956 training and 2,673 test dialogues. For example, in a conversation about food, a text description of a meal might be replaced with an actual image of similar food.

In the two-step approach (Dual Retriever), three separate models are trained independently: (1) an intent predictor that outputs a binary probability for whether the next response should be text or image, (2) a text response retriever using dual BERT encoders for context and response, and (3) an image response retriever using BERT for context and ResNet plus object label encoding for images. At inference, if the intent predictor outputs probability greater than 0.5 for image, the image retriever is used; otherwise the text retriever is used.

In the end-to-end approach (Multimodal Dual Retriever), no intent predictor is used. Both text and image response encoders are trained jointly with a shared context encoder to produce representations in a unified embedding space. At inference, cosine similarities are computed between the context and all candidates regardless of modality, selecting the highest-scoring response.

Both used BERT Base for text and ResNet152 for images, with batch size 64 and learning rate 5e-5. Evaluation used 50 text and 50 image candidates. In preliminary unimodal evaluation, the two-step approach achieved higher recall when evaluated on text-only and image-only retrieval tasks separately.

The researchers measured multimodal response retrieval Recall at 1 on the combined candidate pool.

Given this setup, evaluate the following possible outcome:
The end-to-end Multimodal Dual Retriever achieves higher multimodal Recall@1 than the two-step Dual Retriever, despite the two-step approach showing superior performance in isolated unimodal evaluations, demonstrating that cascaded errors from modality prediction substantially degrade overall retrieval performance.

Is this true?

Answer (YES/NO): YES